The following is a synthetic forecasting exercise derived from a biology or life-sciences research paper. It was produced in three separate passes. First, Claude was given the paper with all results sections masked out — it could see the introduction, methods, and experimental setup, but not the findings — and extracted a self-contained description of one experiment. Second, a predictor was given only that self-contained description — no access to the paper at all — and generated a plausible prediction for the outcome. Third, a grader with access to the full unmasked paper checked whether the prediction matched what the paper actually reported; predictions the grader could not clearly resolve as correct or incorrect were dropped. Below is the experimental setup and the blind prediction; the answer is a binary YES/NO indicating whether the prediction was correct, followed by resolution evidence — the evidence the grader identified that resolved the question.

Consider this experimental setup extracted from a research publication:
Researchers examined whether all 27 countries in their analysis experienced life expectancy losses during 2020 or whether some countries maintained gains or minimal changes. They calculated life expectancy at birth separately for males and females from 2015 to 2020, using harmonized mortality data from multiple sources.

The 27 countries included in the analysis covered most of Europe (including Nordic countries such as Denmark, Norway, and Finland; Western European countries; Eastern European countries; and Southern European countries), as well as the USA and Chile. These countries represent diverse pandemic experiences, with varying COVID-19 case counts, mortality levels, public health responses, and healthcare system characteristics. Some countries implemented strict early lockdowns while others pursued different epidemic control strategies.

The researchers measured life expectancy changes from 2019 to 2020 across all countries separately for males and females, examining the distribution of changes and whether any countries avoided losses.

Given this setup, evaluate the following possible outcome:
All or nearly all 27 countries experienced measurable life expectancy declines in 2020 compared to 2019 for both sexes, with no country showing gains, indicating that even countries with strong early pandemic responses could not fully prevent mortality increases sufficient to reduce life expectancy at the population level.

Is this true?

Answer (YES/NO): NO